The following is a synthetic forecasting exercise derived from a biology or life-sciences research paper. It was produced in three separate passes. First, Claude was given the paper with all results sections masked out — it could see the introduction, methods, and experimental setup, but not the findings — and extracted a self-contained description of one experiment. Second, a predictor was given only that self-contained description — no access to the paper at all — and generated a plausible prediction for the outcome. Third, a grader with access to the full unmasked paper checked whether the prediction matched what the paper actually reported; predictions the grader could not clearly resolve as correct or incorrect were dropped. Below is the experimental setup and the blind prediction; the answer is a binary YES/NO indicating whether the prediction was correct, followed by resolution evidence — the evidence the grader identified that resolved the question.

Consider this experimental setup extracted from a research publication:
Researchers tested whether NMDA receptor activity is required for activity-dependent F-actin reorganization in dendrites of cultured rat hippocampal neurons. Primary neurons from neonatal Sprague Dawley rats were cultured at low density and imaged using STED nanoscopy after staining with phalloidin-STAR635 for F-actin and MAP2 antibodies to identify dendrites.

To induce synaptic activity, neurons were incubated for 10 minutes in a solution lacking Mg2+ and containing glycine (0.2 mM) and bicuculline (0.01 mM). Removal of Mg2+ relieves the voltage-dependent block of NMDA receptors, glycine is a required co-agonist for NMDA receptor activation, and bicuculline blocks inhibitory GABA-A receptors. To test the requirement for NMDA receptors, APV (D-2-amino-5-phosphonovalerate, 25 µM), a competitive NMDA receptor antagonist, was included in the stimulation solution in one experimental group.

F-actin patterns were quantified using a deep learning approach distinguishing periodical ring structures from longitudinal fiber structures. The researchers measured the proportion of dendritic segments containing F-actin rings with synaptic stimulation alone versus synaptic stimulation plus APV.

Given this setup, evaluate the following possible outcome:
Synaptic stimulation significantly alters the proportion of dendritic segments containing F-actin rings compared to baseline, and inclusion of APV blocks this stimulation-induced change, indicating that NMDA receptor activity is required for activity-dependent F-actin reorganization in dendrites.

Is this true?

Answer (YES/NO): YES